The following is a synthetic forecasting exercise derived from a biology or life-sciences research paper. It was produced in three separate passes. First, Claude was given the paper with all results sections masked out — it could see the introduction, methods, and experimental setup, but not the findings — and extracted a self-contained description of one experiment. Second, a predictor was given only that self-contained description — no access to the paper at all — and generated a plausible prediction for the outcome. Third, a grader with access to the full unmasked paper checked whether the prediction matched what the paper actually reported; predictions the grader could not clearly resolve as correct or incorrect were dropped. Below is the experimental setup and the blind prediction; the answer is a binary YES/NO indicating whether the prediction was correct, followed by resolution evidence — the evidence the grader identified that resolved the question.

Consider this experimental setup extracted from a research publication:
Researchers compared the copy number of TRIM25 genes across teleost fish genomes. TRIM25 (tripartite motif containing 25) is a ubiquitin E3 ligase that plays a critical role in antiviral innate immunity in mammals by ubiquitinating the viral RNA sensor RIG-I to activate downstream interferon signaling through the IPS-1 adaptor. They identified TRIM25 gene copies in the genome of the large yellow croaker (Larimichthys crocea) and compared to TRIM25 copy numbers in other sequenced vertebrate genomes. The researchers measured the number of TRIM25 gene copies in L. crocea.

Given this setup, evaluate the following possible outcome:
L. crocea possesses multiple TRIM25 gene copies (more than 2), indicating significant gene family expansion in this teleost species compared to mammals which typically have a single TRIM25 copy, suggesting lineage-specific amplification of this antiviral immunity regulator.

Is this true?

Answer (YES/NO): YES